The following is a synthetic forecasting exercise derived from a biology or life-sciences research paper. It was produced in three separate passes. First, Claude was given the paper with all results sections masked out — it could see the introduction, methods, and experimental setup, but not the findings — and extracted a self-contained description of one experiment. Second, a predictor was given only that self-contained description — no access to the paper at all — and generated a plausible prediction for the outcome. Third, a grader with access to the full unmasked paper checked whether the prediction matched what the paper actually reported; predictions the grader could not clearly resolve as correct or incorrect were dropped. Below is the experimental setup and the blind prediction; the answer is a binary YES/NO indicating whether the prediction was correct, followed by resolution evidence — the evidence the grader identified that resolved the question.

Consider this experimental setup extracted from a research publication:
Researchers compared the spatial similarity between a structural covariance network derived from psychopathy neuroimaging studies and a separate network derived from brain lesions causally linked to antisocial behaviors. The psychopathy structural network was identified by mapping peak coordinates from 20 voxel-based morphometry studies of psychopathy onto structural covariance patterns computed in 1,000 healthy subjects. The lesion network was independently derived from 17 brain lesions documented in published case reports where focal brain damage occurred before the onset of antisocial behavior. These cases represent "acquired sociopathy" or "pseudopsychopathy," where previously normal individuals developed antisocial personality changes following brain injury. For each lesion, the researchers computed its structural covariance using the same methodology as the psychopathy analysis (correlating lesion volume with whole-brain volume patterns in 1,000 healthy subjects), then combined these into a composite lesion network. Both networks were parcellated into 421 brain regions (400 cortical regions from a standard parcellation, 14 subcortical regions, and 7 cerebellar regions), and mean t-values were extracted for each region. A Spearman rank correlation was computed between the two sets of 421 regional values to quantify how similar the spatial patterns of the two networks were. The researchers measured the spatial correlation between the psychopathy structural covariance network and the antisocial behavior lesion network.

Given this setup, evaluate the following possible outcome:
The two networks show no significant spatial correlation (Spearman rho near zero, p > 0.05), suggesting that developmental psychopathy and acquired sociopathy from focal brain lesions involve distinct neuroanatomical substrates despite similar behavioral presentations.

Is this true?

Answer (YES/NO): NO